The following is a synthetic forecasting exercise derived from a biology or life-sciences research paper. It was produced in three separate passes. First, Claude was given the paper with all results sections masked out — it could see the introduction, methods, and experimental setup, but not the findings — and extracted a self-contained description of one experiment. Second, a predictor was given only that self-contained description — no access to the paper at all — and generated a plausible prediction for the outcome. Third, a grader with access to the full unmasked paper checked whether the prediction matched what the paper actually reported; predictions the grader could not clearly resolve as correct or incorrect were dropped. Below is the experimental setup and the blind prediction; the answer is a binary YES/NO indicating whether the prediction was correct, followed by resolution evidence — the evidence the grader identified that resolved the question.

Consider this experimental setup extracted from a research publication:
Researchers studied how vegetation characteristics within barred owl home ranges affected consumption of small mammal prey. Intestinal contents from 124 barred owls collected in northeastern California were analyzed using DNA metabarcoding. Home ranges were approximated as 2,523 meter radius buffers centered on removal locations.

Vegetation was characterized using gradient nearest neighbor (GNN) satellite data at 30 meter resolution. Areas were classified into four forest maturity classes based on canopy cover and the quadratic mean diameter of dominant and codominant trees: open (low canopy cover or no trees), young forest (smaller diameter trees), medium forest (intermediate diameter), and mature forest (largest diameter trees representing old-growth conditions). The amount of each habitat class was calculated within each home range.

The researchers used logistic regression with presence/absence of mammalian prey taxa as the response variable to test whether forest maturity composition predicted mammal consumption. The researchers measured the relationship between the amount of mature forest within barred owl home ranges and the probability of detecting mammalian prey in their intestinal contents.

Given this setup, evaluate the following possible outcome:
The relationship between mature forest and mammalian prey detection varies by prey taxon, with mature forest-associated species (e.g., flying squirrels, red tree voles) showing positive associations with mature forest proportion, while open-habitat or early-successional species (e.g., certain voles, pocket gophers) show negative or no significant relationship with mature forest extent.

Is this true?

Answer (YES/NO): NO